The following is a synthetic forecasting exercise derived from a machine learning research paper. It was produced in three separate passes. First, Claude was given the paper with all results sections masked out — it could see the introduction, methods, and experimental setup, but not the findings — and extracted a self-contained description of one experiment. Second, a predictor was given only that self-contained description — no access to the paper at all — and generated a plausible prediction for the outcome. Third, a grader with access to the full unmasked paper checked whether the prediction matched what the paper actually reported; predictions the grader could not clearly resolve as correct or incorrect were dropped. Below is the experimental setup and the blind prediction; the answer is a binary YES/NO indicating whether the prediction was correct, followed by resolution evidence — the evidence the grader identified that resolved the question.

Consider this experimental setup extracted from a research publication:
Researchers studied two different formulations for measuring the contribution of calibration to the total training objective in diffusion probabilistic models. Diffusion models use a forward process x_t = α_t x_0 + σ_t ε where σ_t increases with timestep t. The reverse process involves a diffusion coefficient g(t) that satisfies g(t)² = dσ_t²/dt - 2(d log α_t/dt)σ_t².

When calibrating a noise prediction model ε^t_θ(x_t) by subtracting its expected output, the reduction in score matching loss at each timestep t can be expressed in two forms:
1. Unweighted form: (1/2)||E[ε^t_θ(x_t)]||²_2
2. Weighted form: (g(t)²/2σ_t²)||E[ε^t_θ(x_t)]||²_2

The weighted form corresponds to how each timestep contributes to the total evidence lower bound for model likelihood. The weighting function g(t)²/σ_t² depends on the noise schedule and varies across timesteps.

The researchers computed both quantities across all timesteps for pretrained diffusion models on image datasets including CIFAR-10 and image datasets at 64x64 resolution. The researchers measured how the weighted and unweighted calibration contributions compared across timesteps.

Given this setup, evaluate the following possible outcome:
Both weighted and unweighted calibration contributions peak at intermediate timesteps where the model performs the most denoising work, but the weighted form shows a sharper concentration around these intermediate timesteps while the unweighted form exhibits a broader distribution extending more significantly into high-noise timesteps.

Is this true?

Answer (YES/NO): NO